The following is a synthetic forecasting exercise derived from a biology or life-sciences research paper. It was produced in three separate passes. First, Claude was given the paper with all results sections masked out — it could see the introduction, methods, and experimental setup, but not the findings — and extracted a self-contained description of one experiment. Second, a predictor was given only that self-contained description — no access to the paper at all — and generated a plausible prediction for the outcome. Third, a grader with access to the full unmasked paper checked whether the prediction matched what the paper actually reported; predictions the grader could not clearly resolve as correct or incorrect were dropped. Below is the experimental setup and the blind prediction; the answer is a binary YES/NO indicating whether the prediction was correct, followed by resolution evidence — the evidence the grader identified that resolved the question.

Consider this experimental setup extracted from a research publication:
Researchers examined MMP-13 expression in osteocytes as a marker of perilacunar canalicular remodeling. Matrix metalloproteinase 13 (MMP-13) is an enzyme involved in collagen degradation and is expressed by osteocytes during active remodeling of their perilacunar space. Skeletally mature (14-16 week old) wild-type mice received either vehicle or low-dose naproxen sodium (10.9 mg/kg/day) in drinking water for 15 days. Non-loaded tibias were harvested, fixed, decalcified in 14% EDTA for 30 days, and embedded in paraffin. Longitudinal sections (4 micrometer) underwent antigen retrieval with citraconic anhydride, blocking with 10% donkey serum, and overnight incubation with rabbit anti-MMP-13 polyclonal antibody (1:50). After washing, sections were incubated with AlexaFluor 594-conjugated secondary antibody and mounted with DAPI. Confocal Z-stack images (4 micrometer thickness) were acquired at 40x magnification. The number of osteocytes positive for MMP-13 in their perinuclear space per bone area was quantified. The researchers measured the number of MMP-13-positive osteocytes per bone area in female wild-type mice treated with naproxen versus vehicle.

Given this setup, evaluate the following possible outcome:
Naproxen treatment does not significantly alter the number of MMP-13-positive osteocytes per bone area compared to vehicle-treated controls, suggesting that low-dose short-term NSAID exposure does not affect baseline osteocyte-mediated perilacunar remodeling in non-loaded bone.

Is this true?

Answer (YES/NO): YES